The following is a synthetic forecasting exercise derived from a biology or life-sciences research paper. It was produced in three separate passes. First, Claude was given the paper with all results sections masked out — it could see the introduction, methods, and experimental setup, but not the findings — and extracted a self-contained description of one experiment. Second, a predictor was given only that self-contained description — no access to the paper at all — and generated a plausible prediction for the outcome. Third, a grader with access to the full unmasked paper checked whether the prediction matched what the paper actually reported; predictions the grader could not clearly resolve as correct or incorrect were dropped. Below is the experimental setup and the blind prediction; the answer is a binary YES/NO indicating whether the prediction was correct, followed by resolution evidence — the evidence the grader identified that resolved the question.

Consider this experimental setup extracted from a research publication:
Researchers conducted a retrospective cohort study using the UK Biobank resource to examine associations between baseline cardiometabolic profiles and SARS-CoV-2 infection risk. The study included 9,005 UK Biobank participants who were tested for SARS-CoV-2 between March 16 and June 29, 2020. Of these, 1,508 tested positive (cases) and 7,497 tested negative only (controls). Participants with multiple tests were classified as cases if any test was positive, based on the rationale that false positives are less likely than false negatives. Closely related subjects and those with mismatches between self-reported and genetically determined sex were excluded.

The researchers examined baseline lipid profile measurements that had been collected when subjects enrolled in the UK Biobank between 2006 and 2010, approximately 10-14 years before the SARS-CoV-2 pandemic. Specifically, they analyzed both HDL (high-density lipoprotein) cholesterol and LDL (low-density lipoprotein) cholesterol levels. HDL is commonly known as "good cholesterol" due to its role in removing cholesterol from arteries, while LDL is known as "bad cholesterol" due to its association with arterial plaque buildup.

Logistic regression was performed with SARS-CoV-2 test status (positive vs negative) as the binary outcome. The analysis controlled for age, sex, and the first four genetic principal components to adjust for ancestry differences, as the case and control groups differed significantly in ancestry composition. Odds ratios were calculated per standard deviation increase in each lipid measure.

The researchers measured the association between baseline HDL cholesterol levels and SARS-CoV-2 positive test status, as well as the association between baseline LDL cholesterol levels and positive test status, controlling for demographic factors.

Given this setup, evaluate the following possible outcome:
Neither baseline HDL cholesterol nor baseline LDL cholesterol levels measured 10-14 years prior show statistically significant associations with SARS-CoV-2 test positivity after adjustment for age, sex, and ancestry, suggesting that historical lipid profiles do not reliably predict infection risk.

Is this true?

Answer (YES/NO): NO